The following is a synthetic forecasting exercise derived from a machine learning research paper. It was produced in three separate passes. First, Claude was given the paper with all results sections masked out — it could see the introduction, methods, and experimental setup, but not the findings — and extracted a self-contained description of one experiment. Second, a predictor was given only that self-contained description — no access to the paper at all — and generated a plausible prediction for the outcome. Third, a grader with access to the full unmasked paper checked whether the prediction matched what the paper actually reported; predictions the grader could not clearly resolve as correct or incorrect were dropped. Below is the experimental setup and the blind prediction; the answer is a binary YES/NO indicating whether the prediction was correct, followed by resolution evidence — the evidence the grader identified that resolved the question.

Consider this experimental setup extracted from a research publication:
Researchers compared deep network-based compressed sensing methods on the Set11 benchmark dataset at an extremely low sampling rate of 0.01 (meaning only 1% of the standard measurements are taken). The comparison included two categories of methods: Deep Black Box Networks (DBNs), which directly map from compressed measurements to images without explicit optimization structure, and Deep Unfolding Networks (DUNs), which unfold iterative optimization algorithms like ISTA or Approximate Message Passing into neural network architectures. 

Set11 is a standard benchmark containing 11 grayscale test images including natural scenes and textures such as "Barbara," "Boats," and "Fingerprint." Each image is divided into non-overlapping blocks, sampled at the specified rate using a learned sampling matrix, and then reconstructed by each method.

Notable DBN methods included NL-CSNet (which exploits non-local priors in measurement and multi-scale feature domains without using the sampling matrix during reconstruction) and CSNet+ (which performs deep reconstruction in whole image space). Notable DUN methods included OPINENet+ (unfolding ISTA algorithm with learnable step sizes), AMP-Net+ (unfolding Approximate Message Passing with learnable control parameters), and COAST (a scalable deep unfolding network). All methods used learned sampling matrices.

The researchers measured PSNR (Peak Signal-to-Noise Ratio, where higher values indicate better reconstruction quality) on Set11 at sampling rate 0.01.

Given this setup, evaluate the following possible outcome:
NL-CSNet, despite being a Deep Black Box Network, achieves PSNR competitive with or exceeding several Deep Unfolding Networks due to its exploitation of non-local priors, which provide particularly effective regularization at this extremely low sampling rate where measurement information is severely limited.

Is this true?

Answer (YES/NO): YES